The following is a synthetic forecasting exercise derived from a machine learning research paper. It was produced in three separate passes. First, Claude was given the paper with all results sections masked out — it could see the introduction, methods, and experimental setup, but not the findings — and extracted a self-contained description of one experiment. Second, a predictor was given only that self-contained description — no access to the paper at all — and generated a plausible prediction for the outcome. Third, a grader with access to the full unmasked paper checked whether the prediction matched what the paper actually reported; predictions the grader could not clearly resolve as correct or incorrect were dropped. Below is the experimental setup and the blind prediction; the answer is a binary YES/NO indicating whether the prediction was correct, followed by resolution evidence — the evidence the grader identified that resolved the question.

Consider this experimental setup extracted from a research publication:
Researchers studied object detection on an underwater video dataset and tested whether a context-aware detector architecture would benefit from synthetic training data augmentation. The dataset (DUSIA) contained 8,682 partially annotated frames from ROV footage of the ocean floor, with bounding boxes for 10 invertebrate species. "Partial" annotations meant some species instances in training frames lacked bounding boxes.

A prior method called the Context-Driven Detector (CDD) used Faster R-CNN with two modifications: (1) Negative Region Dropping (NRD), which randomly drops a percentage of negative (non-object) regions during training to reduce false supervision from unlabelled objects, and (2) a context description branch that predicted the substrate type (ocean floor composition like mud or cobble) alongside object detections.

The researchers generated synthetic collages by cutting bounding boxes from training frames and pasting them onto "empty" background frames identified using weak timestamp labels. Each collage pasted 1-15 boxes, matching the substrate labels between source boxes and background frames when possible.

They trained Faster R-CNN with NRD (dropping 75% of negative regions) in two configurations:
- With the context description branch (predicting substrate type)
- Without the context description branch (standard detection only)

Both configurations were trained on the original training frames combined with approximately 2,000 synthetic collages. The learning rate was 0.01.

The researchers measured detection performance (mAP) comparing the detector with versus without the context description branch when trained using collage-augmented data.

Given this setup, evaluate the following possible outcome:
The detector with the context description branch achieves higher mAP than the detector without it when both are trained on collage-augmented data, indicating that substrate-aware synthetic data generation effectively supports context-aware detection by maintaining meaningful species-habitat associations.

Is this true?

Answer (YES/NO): NO